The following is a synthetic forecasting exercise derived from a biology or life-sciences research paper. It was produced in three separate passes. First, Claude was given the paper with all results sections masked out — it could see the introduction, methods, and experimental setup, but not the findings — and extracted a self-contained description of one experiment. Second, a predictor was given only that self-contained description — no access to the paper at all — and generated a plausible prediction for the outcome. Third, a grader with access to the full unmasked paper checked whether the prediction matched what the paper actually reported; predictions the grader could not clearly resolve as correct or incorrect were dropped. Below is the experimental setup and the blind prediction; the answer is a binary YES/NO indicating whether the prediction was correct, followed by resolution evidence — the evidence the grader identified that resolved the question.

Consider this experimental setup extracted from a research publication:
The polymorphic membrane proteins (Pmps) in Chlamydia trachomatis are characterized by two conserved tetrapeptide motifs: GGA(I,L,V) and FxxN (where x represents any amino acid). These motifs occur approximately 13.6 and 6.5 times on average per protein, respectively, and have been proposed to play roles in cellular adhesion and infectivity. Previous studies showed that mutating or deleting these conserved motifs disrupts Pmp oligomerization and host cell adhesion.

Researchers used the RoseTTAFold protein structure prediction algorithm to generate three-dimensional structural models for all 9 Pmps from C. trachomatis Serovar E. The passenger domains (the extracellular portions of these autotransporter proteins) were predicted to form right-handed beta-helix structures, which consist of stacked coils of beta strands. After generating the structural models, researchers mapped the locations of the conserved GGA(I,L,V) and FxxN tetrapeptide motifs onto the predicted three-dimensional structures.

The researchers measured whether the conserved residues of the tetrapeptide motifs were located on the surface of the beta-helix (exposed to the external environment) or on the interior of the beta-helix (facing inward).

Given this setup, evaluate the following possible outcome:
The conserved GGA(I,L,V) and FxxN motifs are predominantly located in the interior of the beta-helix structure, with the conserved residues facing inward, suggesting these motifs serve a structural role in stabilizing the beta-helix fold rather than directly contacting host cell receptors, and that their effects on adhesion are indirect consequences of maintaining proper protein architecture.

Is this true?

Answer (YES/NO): YES